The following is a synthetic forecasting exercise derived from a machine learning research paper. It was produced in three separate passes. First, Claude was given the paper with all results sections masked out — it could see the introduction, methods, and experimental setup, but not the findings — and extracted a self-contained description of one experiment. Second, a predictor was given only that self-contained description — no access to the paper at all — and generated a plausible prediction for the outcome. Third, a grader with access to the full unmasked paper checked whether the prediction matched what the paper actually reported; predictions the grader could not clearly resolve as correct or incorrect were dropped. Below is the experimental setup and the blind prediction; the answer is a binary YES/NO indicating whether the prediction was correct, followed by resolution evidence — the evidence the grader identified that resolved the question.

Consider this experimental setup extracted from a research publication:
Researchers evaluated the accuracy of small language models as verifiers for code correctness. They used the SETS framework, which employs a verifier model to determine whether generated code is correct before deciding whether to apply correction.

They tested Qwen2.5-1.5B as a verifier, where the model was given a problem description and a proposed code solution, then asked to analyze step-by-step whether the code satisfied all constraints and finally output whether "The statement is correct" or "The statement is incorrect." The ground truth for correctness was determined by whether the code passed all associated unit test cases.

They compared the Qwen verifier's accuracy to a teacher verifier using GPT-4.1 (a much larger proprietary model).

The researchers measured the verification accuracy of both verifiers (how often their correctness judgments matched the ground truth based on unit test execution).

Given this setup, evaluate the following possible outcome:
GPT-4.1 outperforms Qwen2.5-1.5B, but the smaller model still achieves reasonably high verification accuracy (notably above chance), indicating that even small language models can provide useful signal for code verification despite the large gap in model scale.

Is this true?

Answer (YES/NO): NO